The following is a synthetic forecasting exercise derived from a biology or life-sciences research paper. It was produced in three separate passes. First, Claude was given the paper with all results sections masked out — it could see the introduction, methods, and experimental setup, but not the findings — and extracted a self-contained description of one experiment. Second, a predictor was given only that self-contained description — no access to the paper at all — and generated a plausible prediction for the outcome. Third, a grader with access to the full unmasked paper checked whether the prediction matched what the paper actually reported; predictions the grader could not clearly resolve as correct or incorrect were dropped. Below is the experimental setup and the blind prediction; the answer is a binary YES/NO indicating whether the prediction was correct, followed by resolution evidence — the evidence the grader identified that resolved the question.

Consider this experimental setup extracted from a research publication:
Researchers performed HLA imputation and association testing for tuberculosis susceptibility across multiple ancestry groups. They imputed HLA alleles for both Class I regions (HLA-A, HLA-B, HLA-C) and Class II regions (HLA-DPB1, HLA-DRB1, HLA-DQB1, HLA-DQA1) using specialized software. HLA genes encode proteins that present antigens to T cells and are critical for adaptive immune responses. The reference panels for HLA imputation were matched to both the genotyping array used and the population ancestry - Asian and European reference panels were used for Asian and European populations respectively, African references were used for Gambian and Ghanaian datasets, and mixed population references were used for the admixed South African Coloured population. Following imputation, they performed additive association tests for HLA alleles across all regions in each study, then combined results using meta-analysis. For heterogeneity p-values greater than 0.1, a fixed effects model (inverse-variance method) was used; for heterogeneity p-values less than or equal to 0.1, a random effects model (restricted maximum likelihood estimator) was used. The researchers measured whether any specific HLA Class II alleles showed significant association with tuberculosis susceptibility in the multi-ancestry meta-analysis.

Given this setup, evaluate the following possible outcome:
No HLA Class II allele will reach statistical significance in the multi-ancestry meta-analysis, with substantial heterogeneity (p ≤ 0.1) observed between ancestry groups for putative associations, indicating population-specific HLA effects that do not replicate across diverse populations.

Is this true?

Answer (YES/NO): NO